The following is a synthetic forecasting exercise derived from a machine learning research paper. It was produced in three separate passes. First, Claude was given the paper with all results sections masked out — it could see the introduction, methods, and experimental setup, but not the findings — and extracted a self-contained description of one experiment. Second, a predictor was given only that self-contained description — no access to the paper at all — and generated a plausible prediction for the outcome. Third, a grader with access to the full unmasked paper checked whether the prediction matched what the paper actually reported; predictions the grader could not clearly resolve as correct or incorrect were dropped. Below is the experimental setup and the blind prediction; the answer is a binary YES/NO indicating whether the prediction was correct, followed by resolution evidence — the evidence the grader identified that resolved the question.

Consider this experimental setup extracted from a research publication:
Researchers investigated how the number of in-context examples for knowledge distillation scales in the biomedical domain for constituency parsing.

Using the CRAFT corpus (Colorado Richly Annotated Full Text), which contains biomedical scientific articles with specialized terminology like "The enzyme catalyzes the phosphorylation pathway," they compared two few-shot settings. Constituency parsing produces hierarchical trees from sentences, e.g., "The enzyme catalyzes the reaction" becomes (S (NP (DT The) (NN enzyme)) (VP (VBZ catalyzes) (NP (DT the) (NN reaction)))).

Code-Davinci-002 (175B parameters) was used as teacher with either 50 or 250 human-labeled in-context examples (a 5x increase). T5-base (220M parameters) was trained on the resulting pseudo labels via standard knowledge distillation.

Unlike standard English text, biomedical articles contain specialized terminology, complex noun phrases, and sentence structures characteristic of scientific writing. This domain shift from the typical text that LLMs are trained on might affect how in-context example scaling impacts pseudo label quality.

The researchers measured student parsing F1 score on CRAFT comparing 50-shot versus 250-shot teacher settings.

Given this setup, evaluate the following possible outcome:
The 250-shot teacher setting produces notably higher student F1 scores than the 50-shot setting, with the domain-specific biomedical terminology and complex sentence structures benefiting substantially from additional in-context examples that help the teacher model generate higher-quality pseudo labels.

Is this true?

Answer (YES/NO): NO